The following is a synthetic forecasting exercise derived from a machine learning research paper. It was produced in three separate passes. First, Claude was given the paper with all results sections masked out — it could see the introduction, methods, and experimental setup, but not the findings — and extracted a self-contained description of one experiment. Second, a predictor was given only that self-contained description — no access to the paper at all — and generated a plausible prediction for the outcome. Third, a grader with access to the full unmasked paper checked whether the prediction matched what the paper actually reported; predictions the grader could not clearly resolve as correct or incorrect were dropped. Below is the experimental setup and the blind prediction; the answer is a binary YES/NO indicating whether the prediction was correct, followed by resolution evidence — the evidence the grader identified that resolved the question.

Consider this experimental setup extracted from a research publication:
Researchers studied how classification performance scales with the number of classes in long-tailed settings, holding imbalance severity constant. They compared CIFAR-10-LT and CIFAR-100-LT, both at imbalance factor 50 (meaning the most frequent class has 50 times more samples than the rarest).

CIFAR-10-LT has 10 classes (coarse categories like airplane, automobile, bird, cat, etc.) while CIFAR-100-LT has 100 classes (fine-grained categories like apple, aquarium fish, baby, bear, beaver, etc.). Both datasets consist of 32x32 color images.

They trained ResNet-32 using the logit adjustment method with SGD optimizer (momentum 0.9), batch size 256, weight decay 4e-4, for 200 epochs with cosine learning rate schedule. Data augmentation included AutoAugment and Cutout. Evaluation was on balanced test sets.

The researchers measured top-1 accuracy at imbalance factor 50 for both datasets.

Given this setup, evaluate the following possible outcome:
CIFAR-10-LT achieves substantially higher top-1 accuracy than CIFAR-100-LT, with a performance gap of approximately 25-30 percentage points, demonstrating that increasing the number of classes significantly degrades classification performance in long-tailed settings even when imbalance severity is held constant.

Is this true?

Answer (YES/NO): NO